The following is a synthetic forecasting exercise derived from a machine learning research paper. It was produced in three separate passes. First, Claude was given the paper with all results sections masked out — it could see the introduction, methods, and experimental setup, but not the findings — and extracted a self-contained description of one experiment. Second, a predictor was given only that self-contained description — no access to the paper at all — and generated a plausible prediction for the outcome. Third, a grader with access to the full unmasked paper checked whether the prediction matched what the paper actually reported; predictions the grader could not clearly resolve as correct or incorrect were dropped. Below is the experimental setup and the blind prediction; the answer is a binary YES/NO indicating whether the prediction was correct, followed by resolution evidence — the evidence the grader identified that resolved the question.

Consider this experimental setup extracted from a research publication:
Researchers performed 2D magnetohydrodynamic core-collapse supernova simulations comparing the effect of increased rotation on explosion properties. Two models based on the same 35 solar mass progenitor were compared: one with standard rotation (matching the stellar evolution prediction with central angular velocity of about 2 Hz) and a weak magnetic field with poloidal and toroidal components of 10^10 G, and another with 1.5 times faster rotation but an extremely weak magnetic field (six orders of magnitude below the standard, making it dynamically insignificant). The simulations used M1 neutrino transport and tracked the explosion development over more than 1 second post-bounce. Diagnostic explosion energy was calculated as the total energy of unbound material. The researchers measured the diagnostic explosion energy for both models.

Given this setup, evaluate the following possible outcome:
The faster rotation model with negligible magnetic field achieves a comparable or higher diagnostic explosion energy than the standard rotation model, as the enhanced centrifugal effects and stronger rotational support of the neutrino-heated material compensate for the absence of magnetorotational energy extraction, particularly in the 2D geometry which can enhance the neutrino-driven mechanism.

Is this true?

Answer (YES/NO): NO